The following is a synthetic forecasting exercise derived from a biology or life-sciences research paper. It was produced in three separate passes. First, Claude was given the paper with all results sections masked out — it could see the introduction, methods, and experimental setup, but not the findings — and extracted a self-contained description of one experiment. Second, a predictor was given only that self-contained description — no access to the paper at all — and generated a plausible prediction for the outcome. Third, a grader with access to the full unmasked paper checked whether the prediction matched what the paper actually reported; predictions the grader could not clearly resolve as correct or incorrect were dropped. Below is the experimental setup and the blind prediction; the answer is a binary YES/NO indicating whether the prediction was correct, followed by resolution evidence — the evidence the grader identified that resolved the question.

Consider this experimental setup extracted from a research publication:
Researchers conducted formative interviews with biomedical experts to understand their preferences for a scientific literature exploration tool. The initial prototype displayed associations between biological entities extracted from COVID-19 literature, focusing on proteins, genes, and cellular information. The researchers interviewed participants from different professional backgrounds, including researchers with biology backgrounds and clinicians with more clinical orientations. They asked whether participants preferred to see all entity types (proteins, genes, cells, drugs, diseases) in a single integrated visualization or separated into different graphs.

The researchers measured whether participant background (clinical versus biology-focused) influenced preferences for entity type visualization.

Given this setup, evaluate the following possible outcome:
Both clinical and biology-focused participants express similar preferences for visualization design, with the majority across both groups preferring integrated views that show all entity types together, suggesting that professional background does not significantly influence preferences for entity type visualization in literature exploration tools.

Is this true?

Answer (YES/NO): NO